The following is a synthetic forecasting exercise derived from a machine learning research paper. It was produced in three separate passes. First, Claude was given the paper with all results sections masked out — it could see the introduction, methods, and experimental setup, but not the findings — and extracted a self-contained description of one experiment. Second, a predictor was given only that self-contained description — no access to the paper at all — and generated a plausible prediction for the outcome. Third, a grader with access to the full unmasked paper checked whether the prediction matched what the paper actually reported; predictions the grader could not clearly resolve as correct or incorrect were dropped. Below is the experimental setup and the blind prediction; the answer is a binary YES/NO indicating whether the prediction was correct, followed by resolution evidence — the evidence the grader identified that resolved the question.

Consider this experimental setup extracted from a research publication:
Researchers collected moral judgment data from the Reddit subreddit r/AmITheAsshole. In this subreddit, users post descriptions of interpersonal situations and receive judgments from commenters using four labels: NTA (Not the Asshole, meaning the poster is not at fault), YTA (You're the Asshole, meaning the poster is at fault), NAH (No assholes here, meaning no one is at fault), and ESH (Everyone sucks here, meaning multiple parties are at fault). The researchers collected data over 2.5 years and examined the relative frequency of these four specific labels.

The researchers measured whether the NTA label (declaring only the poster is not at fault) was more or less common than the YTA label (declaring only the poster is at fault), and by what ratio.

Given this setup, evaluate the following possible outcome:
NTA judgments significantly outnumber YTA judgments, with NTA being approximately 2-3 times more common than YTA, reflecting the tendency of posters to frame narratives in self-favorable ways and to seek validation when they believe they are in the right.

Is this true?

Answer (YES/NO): NO